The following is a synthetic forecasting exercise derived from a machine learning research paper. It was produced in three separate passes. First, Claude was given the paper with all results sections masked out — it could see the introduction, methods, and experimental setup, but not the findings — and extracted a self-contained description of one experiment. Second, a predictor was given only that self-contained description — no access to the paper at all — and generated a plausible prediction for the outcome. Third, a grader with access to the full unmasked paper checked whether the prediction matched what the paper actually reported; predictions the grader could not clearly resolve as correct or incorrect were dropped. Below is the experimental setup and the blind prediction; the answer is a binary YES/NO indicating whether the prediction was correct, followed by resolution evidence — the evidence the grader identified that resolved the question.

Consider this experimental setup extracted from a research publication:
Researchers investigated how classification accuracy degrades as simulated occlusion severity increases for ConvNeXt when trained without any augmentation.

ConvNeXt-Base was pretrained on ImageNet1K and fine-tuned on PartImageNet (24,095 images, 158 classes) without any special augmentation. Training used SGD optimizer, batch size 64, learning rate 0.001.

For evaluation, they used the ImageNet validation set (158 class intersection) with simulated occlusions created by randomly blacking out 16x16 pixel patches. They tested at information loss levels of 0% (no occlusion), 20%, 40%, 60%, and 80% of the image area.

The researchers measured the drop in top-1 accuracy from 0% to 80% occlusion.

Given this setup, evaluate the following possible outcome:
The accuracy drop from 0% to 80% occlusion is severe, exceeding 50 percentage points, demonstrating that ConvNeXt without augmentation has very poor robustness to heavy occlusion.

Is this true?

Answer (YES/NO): NO